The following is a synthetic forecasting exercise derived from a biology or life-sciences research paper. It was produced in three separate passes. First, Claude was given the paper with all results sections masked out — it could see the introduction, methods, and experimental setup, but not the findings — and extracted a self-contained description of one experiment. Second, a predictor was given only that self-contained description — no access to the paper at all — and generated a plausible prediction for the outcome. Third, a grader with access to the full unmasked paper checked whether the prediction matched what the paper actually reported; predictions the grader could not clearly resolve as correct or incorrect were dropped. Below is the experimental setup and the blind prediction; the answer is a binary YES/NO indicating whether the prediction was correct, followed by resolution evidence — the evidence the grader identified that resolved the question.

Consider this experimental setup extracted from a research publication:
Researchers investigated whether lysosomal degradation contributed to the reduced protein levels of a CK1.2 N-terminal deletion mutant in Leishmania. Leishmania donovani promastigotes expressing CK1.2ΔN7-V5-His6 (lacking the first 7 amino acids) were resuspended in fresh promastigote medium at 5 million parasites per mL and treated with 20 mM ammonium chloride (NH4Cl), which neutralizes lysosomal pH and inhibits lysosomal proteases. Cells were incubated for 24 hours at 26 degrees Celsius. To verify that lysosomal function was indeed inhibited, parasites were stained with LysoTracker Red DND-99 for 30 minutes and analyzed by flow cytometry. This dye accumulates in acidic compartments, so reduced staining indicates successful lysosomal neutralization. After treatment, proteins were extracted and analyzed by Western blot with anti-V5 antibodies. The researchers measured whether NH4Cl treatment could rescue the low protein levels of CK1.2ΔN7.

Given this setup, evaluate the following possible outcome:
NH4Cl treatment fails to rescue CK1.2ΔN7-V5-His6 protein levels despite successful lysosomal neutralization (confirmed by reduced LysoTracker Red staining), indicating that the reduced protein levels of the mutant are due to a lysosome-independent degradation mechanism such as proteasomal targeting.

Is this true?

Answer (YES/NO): NO